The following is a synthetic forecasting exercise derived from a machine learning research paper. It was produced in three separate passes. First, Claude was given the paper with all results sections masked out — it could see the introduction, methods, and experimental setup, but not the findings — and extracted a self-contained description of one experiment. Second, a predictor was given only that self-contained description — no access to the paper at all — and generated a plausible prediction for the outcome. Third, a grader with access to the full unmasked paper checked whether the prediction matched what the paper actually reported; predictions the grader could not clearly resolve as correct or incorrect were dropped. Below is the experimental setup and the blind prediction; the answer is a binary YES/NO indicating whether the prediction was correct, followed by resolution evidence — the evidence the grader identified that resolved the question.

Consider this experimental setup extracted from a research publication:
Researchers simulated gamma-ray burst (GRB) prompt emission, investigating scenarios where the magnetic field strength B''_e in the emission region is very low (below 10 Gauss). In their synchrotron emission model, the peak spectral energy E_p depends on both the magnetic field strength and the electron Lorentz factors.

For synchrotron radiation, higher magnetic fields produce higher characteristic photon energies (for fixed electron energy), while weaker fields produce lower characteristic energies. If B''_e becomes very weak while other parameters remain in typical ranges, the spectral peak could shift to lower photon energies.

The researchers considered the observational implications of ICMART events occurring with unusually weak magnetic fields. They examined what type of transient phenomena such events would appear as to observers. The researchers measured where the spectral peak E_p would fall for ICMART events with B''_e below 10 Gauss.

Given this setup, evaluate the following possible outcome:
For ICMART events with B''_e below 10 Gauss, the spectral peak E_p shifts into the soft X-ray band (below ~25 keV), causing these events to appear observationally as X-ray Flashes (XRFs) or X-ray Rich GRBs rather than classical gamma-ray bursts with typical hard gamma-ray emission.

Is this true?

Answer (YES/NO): YES